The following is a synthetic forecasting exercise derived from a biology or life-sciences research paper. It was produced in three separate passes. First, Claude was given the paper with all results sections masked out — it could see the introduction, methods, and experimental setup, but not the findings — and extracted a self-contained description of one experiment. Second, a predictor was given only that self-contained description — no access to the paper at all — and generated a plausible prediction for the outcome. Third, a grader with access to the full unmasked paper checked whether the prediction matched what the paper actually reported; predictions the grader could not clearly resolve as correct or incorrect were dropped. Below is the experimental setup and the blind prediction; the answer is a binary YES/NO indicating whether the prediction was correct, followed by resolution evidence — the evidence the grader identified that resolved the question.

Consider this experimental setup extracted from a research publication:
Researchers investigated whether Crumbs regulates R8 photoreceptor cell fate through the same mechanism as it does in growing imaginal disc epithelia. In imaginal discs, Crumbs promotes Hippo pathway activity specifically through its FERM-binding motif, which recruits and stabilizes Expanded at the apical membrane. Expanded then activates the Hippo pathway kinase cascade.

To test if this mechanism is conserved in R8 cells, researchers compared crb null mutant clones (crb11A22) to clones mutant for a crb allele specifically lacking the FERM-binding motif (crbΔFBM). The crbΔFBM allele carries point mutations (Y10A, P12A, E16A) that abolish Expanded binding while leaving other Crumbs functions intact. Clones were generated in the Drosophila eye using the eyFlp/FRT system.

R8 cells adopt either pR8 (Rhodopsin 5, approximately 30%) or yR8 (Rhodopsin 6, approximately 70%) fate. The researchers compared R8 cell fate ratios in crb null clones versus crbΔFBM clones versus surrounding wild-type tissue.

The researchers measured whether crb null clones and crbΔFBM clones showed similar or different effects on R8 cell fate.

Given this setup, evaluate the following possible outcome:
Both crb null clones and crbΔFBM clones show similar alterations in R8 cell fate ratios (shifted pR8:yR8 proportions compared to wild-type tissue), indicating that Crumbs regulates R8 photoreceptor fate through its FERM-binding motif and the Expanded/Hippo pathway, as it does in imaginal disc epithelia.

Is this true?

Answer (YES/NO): NO